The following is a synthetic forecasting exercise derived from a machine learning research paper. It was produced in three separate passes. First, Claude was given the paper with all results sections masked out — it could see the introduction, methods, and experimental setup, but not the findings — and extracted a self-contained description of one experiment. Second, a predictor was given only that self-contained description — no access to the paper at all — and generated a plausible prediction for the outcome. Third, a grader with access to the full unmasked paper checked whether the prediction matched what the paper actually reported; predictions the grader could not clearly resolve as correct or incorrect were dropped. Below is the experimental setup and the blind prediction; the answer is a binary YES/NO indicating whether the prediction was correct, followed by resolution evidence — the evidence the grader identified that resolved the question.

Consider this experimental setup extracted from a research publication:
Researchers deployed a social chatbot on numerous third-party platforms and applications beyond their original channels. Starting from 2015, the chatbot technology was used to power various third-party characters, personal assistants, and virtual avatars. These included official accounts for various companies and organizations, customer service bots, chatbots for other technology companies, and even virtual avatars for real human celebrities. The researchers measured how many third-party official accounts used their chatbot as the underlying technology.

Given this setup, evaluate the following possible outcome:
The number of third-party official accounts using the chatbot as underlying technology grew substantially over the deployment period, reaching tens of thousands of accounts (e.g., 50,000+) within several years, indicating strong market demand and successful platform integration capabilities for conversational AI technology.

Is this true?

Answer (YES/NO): YES